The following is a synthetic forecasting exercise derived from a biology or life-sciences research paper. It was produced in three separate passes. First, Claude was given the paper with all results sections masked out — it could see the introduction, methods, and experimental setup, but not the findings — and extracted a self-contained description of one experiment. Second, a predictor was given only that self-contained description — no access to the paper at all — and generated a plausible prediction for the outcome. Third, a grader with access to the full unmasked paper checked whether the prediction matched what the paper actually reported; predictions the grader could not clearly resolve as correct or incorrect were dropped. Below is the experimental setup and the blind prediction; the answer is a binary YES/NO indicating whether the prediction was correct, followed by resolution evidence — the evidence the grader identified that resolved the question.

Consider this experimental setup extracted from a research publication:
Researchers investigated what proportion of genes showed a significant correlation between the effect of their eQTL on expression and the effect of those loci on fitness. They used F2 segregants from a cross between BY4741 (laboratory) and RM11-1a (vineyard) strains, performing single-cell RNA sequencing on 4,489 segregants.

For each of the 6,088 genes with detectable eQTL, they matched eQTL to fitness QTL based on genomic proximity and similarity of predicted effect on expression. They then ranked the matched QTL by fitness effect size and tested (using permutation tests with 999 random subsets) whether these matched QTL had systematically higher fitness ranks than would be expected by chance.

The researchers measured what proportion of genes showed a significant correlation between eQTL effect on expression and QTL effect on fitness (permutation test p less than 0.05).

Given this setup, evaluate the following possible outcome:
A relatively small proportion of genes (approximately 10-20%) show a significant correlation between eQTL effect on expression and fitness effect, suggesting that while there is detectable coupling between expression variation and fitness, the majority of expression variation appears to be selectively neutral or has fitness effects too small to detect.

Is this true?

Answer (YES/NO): NO